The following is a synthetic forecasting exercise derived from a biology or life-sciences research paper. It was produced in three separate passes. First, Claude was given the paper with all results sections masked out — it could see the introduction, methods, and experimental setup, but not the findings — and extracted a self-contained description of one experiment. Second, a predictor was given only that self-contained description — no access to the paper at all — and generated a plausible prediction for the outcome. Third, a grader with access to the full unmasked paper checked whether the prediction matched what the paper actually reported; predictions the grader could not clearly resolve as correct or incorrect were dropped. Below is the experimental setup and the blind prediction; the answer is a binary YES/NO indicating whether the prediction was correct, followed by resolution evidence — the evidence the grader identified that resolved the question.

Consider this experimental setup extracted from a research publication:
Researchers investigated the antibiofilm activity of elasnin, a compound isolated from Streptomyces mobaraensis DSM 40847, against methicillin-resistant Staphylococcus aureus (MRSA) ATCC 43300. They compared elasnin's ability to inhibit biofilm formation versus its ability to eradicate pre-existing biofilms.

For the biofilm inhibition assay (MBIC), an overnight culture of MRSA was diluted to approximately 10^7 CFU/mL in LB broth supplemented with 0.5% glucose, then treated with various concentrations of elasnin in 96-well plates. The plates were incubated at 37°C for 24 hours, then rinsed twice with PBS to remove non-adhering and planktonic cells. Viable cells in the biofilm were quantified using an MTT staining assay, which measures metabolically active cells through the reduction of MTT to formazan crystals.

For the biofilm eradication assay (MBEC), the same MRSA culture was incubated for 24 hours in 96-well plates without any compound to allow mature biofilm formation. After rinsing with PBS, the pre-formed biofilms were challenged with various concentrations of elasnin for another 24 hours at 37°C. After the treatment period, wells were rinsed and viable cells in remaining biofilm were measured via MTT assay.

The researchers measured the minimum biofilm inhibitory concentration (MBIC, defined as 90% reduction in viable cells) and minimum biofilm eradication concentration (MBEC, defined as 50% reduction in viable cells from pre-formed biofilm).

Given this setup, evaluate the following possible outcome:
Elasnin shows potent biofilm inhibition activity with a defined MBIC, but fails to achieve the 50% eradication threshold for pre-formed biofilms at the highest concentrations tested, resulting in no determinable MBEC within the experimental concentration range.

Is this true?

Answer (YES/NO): NO